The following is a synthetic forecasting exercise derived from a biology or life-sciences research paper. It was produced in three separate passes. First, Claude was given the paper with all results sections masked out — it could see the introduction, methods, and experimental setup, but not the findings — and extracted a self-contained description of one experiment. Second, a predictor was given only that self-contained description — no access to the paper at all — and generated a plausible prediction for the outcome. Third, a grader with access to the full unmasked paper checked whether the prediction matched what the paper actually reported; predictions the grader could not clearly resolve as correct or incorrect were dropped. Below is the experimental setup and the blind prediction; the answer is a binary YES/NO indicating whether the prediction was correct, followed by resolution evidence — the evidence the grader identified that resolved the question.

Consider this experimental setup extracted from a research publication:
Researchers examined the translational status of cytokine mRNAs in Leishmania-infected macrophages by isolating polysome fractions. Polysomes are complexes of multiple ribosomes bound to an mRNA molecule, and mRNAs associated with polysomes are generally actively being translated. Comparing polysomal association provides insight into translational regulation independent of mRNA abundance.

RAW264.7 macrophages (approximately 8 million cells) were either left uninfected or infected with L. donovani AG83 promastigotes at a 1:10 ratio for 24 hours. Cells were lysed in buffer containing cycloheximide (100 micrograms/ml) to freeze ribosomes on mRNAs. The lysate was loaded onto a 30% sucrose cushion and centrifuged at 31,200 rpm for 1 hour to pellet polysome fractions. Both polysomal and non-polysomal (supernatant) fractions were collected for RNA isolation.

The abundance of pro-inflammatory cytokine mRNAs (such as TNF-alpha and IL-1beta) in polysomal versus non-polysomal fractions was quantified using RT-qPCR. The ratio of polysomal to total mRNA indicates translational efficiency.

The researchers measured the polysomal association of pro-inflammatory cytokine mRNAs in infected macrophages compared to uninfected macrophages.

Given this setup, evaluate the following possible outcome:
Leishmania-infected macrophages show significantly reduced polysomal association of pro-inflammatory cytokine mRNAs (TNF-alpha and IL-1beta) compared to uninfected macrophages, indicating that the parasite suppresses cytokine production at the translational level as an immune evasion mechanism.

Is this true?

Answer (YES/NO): NO